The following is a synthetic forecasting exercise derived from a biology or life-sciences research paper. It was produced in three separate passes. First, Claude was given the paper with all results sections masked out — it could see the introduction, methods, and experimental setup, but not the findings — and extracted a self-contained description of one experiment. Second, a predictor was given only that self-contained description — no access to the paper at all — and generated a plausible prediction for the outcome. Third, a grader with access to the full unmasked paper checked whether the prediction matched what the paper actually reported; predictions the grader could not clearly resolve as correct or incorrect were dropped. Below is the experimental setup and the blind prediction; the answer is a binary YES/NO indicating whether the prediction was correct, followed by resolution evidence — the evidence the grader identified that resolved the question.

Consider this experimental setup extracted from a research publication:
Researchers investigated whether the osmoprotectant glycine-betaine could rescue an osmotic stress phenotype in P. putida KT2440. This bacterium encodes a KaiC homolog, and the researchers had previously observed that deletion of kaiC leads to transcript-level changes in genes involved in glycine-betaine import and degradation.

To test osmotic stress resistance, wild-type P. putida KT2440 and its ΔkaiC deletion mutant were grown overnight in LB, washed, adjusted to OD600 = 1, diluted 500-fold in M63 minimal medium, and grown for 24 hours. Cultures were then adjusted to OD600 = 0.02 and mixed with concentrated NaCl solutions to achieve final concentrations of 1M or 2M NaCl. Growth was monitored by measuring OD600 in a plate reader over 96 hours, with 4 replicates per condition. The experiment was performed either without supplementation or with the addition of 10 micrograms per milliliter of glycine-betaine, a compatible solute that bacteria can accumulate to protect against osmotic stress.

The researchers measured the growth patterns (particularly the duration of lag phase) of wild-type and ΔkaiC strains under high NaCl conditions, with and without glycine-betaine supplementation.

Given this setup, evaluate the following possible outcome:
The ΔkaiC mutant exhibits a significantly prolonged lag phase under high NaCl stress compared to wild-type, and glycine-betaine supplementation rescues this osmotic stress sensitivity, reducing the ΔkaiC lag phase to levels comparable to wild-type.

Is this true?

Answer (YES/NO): YES